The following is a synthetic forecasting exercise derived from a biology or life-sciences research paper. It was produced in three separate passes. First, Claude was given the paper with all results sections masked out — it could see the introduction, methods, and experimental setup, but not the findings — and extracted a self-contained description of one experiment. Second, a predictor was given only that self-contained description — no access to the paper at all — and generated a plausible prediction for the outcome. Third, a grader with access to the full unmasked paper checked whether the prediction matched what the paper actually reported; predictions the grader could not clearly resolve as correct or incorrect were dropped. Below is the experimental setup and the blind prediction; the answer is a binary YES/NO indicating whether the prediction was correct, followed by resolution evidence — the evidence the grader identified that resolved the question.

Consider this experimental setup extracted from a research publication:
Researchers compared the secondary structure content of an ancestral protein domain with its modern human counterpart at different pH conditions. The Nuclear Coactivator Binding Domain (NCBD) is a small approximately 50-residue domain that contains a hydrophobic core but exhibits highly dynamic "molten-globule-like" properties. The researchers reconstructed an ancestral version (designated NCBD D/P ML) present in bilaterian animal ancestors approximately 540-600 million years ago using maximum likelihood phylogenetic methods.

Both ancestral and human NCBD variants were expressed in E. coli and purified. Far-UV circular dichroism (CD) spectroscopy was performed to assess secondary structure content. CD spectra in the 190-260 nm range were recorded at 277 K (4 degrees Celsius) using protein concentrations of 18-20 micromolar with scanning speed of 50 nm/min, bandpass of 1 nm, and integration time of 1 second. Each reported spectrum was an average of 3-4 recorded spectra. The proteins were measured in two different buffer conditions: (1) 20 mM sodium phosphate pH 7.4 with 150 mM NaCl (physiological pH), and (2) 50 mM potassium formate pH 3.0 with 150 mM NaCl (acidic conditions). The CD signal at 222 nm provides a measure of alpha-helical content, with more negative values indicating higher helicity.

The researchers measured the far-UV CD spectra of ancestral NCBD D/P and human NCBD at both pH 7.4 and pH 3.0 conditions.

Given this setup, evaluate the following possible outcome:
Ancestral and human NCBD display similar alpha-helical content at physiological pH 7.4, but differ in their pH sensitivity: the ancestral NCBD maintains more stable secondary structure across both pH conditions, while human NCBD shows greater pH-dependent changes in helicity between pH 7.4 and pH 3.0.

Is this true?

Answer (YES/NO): NO